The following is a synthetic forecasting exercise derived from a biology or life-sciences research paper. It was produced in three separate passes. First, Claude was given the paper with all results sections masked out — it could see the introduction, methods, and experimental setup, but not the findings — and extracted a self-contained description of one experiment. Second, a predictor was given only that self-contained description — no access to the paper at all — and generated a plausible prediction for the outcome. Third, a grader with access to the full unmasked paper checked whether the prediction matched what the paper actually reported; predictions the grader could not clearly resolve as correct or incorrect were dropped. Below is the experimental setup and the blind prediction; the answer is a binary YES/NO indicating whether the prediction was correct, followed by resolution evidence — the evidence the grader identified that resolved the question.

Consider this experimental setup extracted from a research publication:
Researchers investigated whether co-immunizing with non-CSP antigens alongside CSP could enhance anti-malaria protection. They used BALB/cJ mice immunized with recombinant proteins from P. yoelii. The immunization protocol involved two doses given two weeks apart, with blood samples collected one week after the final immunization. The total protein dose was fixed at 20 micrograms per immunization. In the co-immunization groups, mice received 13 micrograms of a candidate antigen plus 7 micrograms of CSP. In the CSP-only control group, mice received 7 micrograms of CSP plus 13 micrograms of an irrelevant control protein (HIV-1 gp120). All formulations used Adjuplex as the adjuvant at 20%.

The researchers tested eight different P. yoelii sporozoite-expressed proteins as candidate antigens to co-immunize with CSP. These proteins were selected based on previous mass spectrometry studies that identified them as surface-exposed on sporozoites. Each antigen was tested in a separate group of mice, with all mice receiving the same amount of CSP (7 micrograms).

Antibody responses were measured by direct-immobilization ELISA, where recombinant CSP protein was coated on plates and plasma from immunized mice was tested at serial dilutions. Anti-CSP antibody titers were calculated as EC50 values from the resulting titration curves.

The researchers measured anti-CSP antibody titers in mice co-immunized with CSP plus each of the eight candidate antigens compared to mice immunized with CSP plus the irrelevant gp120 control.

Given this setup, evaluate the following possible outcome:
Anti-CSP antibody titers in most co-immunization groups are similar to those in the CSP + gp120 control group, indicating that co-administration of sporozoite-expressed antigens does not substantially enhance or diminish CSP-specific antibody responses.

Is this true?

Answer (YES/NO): YES